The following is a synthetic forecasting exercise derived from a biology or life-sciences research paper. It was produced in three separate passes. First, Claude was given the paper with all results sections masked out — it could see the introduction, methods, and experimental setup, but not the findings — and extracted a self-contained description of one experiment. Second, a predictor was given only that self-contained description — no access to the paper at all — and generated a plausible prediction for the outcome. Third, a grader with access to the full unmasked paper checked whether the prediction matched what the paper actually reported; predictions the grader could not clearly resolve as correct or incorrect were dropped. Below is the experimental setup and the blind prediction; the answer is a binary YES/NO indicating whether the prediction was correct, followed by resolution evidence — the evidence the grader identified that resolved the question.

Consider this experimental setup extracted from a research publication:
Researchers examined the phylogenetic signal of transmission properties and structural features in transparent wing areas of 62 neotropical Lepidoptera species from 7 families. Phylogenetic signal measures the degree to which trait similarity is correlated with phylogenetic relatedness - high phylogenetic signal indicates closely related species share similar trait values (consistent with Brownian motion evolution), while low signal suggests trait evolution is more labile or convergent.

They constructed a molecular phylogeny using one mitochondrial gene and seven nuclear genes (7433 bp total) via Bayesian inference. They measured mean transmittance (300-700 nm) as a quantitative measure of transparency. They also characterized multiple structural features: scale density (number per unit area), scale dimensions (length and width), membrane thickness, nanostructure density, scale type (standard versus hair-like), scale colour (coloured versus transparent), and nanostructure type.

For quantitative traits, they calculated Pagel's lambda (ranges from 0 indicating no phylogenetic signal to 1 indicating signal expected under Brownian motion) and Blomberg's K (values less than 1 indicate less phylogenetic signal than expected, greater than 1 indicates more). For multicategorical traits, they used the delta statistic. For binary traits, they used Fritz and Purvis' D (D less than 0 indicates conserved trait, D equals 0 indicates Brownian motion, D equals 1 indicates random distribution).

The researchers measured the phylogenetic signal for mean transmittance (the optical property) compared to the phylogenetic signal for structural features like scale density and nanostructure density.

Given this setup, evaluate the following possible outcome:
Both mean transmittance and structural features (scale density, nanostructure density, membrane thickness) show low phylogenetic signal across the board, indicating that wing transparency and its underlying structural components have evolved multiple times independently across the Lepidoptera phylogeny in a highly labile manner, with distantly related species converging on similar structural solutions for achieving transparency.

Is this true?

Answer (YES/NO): NO